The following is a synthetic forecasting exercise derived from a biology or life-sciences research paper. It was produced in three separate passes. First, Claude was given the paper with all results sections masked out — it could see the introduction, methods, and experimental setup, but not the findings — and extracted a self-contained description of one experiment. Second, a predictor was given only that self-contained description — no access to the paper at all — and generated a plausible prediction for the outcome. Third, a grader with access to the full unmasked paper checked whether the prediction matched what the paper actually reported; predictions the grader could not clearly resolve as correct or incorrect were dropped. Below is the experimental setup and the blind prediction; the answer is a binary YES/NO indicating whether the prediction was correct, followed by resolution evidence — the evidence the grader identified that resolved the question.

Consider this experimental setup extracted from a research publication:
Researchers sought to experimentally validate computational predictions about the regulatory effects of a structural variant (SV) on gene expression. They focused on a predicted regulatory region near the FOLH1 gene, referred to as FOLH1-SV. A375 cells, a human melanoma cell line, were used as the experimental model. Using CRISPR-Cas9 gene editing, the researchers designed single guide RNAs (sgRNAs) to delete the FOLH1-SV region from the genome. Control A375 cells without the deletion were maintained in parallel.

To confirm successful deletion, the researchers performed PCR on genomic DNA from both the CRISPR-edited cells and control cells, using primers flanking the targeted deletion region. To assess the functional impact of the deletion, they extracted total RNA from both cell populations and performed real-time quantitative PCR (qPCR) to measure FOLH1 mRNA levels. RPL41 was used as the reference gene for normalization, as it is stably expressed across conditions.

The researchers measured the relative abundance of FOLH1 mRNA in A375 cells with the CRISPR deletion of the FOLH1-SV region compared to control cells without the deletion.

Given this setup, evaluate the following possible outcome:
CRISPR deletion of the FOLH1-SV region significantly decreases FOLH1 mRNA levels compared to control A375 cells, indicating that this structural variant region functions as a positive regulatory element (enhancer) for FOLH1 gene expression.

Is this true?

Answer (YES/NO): NO